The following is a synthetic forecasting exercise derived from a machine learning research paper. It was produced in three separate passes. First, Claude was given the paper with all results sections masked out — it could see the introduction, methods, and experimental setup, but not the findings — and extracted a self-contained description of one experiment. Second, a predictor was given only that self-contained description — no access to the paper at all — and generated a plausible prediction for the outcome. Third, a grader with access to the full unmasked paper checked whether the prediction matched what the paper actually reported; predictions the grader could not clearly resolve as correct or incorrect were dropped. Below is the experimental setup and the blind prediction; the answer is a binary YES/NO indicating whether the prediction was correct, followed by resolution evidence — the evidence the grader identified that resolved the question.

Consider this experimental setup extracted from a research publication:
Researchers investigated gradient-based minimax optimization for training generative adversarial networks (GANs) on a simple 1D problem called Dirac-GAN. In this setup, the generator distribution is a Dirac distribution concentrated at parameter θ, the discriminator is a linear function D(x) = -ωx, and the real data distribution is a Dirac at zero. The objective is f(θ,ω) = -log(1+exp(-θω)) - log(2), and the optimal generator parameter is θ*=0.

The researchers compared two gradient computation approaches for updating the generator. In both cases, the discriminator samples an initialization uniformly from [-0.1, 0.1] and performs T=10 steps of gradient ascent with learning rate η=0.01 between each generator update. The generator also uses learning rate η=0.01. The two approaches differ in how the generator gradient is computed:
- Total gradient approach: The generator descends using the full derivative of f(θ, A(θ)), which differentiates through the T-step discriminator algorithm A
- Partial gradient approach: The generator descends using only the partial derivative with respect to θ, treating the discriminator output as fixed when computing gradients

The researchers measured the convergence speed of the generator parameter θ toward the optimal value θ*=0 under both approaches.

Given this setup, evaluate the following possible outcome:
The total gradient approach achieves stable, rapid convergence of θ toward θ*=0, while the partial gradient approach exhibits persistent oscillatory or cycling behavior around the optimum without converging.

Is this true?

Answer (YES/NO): NO